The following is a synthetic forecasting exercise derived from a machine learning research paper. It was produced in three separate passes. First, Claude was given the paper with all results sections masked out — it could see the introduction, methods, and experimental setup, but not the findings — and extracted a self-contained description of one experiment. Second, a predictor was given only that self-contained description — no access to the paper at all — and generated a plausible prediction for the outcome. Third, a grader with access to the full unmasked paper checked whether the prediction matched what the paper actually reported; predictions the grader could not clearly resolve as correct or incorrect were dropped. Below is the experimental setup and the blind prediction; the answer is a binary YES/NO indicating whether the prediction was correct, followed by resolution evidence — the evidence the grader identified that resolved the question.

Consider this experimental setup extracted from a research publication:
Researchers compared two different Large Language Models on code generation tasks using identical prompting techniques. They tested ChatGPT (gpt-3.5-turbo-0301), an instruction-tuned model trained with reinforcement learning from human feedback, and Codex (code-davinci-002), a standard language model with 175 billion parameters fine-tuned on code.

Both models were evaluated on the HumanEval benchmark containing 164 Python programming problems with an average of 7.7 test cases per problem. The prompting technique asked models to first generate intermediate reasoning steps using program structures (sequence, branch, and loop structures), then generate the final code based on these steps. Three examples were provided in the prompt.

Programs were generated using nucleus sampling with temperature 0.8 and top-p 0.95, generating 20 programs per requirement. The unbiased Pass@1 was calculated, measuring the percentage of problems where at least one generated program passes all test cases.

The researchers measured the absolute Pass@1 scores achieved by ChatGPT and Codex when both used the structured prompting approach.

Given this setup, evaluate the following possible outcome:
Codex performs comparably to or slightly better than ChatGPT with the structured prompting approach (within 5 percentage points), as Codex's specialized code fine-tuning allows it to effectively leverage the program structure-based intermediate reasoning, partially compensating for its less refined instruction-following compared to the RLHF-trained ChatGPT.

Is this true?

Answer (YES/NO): NO